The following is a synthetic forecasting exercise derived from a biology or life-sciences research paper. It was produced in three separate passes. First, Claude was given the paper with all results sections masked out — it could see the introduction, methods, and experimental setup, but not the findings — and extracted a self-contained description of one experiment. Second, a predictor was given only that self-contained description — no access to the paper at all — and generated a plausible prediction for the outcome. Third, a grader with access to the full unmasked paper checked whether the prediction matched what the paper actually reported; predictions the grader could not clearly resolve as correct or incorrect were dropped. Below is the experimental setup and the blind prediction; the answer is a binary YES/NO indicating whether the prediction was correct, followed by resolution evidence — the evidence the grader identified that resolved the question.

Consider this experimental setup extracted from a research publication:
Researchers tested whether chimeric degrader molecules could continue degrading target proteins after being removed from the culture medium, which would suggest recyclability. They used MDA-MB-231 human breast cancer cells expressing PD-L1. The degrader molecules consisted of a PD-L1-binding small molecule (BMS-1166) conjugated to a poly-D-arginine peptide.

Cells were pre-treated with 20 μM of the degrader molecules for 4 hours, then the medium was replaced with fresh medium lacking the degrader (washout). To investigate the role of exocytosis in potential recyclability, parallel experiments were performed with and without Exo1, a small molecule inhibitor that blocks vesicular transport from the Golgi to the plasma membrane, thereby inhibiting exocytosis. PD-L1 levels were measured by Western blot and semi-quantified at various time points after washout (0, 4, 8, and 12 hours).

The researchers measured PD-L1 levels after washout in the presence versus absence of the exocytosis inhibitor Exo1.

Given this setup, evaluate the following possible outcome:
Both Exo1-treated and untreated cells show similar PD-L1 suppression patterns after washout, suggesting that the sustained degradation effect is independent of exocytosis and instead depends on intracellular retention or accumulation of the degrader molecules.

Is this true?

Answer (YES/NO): NO